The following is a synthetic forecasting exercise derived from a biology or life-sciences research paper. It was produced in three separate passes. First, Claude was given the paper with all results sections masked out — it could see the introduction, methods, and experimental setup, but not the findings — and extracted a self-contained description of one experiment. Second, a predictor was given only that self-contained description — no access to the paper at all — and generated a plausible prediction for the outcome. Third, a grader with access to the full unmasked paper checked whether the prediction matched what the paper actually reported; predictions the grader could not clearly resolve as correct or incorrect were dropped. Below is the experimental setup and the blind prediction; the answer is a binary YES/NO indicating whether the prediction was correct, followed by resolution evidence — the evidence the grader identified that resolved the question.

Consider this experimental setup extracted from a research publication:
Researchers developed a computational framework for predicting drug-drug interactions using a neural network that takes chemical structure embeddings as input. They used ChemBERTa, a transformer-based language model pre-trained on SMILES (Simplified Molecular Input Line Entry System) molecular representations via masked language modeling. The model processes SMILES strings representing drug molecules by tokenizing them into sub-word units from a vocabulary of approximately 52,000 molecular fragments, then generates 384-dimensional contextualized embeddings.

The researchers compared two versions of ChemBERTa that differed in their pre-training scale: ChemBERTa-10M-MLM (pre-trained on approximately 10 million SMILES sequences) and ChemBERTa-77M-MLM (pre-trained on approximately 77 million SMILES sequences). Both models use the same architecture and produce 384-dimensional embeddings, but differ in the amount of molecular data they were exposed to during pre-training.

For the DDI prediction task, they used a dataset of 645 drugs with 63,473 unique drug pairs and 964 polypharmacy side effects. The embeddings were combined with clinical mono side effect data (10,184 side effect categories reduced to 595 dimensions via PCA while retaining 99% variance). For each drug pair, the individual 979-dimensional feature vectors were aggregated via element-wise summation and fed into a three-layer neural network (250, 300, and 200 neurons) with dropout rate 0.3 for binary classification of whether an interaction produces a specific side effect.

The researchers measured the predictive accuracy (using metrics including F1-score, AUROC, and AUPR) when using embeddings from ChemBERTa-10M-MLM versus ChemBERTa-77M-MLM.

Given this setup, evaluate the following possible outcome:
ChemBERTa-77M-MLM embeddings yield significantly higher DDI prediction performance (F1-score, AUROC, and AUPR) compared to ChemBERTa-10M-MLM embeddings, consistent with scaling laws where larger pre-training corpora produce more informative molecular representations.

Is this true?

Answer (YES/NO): YES